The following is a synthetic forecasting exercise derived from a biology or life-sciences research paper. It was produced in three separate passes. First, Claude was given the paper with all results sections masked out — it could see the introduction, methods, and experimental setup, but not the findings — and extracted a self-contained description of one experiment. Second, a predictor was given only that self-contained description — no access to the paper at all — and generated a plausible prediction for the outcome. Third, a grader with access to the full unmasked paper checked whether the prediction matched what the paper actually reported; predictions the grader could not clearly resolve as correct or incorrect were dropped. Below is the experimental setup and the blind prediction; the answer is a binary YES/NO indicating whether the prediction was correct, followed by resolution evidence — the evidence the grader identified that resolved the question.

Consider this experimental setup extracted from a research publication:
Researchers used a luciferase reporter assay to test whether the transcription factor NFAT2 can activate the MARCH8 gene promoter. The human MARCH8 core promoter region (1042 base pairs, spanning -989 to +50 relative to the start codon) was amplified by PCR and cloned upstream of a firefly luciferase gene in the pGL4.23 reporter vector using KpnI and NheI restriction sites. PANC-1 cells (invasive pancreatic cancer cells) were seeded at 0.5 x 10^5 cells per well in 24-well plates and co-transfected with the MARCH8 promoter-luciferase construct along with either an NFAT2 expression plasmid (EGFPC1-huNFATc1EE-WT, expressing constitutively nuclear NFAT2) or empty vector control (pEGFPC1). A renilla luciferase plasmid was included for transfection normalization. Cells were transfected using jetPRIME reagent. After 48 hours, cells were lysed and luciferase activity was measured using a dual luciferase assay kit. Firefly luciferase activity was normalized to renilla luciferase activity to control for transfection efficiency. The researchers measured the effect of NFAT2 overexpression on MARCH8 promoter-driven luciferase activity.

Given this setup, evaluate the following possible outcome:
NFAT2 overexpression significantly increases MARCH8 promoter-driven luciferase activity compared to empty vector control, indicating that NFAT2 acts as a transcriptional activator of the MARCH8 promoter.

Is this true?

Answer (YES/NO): YES